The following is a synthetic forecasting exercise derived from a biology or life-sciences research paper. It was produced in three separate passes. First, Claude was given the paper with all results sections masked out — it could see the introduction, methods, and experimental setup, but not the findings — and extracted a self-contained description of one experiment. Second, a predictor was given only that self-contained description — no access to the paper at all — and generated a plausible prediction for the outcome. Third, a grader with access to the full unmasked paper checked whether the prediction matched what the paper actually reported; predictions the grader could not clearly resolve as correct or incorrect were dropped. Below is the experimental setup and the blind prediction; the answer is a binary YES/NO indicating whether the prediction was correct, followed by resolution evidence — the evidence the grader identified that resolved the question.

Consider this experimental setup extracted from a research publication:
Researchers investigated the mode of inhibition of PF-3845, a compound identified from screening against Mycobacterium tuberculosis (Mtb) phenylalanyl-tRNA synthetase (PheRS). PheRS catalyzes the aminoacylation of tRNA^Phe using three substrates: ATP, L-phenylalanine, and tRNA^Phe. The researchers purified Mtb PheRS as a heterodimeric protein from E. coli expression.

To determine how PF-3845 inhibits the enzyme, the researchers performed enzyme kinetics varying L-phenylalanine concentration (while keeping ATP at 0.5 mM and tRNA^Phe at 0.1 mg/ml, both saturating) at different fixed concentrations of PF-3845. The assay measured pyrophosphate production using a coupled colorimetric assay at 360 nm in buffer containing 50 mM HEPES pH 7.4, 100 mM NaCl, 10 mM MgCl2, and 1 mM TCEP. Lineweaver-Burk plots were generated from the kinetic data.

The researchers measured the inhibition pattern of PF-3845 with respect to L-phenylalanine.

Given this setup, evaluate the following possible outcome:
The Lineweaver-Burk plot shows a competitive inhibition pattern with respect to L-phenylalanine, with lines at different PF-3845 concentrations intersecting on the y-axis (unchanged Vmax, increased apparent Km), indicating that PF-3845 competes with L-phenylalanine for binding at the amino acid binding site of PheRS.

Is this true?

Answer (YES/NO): YES